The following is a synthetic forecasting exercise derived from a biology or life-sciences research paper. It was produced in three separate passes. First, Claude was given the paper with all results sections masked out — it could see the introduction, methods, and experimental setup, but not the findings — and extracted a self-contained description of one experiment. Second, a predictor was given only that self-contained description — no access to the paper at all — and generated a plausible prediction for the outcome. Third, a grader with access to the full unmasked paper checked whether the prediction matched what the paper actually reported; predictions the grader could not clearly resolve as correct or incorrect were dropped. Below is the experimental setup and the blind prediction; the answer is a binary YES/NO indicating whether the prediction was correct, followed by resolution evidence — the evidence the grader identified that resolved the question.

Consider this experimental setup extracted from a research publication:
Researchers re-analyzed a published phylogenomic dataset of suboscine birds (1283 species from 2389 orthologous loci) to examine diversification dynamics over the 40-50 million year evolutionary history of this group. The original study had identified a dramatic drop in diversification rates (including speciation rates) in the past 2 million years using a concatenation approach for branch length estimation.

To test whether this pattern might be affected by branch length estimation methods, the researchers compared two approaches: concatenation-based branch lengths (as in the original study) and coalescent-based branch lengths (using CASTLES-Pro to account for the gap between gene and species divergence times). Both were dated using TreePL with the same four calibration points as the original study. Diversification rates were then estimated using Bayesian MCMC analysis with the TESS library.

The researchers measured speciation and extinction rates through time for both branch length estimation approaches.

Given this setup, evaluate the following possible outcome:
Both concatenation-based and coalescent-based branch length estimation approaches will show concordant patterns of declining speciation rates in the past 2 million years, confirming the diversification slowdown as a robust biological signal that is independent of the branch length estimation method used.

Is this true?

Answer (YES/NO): NO